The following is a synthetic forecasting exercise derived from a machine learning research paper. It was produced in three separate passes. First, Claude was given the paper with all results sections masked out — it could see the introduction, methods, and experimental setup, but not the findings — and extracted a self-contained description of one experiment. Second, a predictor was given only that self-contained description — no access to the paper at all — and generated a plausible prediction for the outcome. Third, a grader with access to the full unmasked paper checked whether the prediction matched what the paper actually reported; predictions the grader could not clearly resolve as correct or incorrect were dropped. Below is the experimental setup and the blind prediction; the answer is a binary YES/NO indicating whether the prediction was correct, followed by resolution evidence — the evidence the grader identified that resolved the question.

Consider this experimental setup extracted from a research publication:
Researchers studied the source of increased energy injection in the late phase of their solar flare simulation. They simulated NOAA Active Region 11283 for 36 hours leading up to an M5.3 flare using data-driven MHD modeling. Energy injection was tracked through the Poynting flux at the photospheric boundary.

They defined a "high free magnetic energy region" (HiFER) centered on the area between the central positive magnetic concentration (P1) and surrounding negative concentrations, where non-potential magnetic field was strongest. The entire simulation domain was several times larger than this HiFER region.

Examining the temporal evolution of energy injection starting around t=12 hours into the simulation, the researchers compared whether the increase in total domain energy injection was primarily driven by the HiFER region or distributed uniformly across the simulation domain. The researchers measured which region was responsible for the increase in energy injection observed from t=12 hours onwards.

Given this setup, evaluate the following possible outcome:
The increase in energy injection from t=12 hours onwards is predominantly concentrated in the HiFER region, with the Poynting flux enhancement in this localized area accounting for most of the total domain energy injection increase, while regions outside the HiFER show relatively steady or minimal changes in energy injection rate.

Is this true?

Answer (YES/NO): YES